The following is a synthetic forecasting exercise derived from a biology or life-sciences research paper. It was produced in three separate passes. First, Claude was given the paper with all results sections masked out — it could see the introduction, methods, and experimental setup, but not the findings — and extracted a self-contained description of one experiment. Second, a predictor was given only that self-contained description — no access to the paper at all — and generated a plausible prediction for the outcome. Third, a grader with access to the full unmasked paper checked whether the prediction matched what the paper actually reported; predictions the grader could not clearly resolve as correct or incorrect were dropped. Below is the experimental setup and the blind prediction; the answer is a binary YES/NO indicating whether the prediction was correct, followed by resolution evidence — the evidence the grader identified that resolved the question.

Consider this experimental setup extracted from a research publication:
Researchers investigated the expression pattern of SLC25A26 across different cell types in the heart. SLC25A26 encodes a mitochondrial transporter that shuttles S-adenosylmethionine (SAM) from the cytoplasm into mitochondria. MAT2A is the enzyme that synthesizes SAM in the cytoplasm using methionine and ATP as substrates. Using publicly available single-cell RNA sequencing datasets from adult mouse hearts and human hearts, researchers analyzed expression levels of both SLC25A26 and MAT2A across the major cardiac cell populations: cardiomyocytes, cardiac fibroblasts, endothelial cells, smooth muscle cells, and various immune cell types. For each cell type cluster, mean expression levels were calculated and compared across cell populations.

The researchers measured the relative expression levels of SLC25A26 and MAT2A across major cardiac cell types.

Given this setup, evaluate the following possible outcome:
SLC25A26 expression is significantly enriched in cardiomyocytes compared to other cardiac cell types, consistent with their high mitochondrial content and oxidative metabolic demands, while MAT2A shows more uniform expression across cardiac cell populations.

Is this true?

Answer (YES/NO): NO